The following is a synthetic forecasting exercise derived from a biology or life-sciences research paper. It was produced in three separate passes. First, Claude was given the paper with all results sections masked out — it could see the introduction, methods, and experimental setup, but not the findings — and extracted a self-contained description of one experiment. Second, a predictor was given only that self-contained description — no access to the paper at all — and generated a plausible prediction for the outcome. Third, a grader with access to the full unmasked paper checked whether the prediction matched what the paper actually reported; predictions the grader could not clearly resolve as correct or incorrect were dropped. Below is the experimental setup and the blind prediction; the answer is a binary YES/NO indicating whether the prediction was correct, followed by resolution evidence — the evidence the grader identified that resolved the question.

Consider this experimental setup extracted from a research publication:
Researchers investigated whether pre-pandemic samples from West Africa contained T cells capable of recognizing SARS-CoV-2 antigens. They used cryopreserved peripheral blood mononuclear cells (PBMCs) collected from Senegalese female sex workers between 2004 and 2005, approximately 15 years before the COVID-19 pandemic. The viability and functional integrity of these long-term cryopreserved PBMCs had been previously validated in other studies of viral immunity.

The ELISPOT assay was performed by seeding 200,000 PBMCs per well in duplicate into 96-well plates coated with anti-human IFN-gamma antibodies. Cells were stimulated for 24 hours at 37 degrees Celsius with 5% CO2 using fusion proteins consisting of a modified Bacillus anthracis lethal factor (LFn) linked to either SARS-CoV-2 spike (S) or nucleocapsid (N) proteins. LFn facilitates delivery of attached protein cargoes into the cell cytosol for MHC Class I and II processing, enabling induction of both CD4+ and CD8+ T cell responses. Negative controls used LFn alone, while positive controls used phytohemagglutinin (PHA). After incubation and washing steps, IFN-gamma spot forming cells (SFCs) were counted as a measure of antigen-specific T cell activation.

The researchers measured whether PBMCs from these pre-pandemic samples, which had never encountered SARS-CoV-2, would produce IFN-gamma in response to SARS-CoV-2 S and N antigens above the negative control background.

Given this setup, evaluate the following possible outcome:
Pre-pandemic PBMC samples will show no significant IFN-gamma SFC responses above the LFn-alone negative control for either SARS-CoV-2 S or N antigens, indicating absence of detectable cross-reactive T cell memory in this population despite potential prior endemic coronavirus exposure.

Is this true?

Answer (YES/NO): NO